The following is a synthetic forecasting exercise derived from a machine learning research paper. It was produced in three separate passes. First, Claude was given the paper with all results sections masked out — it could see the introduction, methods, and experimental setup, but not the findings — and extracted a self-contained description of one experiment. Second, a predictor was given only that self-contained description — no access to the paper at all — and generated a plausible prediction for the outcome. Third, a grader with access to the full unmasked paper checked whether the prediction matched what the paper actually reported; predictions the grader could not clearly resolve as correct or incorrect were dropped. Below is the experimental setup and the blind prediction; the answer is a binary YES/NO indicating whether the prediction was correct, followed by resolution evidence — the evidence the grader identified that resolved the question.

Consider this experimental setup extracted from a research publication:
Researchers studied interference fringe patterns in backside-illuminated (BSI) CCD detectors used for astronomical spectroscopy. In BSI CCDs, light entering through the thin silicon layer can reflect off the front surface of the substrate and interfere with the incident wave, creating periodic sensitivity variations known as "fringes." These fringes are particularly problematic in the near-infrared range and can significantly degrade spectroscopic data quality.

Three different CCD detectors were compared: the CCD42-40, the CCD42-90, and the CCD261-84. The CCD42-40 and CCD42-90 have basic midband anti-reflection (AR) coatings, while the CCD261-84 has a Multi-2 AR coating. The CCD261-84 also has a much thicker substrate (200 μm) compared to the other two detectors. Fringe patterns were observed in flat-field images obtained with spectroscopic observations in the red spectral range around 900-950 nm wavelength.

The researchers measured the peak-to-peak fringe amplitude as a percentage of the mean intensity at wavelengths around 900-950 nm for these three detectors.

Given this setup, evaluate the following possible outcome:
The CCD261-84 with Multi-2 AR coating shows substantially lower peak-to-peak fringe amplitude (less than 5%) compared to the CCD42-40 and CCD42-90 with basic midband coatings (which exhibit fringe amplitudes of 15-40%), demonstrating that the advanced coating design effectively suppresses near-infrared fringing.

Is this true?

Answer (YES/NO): NO